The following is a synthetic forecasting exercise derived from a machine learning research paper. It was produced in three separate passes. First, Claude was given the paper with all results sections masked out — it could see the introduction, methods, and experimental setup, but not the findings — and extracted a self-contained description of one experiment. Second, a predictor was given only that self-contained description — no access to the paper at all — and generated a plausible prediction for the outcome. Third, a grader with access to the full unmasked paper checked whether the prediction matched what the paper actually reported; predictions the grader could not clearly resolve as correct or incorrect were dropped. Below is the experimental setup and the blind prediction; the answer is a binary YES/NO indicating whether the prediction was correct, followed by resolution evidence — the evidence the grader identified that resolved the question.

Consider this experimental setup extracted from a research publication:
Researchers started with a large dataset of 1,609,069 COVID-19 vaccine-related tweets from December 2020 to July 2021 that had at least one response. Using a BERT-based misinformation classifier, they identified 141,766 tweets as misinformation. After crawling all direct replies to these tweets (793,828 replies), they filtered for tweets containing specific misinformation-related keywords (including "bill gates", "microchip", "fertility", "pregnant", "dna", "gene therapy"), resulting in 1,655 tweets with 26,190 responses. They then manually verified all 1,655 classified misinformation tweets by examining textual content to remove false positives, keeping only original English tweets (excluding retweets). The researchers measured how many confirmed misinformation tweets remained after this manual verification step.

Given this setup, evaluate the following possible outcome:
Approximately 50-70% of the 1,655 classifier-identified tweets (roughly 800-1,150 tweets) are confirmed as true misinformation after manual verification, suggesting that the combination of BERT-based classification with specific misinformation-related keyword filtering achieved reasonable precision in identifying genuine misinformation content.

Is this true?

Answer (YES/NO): NO